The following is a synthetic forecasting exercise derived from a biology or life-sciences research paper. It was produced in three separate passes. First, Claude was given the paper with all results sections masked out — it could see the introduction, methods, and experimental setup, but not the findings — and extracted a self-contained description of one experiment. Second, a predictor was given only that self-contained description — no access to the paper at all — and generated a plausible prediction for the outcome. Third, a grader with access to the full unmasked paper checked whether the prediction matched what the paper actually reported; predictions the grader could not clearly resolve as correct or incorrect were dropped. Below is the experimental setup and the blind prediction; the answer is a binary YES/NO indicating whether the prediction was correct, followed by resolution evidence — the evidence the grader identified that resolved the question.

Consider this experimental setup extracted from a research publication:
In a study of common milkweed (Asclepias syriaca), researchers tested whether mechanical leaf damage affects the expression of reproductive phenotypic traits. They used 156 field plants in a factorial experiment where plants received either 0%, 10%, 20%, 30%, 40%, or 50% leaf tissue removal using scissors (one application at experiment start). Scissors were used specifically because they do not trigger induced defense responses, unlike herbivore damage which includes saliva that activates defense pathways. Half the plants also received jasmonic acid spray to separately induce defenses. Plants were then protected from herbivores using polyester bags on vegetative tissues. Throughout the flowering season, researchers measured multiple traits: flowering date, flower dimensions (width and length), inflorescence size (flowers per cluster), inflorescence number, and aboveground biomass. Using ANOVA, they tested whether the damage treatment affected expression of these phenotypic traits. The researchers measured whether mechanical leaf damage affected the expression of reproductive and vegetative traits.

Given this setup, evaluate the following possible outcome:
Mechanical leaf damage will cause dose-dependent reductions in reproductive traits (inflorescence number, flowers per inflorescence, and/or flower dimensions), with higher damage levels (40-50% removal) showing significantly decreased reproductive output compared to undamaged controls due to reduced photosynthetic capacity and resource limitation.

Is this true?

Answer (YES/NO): NO